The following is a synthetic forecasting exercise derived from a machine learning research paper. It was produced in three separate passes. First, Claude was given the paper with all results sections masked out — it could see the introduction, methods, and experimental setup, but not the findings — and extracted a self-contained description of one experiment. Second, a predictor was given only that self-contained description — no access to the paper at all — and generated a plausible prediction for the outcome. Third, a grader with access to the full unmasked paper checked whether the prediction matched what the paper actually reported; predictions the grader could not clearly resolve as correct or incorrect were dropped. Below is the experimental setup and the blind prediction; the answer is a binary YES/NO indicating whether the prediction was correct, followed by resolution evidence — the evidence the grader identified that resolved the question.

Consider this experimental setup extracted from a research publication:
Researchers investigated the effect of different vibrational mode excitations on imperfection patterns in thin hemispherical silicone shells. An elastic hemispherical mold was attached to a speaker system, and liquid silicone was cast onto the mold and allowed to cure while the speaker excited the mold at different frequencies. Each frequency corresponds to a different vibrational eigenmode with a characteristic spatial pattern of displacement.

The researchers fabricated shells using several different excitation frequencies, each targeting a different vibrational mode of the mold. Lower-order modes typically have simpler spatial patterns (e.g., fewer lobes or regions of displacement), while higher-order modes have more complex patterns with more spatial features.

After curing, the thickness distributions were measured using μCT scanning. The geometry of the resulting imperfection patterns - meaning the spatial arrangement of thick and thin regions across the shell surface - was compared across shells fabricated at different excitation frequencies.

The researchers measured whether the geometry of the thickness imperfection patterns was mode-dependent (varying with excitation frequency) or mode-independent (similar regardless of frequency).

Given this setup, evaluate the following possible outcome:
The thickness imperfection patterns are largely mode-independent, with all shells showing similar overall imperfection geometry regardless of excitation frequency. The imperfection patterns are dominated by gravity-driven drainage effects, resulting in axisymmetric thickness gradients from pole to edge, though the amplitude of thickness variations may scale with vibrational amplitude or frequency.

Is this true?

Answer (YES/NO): NO